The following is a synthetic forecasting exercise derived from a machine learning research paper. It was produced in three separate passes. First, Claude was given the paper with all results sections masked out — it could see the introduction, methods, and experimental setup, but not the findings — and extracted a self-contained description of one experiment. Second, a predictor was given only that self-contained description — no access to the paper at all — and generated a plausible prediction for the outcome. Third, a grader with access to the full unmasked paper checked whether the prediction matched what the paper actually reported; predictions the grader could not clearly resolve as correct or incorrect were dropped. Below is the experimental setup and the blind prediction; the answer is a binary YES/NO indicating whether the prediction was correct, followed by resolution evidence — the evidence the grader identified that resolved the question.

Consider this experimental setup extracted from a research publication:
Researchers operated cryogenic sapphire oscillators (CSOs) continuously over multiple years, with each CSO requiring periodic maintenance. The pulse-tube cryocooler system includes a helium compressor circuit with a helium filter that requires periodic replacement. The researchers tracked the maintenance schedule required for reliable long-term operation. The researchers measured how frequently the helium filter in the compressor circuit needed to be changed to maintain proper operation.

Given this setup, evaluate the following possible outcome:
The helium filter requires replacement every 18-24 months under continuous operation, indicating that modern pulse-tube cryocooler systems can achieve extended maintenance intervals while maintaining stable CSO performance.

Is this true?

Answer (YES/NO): YES